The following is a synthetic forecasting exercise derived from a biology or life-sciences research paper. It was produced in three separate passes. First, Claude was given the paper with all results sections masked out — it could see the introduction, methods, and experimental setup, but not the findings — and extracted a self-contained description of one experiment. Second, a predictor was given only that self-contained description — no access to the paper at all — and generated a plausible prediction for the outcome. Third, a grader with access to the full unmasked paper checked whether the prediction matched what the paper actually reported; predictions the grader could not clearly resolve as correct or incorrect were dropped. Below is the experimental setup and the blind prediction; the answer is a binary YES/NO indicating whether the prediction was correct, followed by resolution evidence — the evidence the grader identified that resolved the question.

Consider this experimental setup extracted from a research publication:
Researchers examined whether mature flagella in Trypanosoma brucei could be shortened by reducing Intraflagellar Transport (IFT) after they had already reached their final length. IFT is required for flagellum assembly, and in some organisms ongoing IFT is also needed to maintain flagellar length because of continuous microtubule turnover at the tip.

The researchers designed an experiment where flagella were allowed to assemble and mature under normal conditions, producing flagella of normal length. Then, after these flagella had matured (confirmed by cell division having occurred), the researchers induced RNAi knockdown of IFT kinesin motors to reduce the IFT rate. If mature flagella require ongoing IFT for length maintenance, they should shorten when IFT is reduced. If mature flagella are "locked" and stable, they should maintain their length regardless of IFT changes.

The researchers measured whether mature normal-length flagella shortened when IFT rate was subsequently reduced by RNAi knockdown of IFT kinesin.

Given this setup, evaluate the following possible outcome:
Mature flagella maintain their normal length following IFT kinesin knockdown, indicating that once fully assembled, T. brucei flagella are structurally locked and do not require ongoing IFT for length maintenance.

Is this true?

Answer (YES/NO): YES